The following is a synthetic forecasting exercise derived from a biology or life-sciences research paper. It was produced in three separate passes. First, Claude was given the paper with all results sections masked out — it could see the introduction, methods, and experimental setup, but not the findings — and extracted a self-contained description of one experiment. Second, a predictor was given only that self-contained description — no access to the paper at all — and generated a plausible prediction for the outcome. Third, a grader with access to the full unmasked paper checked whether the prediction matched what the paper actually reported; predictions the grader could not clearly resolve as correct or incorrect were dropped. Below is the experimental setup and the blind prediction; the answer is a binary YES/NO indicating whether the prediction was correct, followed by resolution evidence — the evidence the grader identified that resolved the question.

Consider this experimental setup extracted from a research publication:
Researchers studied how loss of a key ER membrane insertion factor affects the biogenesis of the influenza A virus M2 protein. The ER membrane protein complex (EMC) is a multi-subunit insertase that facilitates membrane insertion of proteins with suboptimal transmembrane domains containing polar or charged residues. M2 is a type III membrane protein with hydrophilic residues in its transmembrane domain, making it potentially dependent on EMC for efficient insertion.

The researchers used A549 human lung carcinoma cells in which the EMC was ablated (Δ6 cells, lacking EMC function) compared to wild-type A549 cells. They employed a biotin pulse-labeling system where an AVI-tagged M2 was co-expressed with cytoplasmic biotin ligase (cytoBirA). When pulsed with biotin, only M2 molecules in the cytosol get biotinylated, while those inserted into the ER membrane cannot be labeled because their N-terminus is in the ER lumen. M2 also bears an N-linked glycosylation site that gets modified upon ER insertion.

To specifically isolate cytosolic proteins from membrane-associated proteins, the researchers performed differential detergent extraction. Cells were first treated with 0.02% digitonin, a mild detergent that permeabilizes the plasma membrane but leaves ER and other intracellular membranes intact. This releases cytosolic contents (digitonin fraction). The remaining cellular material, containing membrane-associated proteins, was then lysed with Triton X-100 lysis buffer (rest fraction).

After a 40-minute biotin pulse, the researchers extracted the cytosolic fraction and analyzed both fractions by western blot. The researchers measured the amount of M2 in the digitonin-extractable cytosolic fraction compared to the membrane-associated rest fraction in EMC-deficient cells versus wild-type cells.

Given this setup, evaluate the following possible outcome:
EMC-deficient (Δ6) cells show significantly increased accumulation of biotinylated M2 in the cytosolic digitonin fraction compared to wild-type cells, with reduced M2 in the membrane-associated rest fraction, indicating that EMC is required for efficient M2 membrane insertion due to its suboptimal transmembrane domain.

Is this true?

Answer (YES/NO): NO